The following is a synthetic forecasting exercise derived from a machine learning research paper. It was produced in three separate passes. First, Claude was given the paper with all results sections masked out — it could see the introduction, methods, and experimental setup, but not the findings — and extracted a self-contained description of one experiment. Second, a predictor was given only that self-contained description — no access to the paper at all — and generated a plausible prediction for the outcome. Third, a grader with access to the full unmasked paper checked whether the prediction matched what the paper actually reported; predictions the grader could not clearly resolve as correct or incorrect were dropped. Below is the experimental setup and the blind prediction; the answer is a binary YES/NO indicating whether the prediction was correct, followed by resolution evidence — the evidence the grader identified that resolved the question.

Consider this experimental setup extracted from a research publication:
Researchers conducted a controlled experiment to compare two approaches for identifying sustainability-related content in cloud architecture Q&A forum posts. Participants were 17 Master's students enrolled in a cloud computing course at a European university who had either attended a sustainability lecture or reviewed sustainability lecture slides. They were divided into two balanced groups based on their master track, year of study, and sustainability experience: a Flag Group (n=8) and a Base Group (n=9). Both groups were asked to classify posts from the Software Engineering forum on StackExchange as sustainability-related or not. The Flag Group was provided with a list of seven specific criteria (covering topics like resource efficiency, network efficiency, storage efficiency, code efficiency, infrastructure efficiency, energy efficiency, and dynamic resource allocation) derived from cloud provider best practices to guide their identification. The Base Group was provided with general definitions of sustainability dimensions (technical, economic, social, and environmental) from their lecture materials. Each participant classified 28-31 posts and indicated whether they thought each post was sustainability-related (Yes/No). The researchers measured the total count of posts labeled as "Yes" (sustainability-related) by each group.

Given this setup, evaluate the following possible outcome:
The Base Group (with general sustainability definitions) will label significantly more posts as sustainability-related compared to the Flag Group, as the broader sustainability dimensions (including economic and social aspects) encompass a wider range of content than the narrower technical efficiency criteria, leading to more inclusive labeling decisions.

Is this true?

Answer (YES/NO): YES